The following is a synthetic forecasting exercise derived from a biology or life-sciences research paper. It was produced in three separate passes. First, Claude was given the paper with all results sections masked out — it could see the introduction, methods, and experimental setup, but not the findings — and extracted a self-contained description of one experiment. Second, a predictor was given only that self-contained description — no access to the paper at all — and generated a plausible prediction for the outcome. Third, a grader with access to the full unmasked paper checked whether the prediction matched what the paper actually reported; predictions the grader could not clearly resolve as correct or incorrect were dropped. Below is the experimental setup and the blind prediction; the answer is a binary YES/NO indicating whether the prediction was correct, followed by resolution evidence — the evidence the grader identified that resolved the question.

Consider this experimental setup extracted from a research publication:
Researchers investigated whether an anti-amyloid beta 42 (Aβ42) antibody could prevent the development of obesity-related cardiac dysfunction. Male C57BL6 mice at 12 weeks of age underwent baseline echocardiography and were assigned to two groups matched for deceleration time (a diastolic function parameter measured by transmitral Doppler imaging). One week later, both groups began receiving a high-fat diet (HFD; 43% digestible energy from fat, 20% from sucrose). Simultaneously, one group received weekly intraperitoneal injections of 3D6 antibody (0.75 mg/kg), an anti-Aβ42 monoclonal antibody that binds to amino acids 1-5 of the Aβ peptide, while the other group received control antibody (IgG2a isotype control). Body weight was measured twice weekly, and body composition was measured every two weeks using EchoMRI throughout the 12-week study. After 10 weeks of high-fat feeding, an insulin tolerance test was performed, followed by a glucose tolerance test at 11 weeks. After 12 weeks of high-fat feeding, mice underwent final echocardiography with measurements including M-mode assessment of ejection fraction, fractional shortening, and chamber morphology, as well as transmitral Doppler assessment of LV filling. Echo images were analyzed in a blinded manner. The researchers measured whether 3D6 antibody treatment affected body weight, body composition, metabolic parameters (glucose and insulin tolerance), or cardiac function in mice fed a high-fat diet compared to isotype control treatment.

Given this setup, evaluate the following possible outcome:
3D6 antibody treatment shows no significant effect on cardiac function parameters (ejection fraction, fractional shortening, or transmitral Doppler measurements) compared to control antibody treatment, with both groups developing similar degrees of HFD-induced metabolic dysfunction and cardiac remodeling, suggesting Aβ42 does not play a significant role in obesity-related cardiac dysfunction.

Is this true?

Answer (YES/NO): NO